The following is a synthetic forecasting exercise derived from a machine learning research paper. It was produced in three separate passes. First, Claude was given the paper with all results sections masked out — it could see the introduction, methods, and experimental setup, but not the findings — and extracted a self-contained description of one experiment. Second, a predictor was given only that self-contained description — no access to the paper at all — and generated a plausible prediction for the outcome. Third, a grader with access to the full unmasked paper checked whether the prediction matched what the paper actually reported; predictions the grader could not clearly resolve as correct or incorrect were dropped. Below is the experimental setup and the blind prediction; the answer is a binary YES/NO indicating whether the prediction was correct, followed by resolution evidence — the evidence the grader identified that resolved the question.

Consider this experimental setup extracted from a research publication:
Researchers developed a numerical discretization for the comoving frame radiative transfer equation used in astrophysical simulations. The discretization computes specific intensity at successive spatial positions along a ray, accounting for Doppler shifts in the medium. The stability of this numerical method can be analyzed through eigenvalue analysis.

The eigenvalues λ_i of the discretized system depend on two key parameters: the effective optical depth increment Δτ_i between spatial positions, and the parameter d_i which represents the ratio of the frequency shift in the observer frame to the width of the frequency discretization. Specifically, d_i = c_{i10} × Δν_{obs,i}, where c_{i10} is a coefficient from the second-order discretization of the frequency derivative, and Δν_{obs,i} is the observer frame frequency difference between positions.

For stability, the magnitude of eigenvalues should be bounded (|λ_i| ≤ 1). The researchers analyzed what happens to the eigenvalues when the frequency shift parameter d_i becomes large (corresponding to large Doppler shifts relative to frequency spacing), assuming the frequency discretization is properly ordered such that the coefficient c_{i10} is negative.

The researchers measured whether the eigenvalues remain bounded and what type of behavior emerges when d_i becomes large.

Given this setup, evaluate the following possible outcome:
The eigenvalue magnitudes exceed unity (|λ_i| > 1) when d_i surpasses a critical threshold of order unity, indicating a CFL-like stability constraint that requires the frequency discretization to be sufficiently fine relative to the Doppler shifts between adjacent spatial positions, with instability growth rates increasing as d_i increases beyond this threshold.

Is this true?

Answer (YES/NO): NO